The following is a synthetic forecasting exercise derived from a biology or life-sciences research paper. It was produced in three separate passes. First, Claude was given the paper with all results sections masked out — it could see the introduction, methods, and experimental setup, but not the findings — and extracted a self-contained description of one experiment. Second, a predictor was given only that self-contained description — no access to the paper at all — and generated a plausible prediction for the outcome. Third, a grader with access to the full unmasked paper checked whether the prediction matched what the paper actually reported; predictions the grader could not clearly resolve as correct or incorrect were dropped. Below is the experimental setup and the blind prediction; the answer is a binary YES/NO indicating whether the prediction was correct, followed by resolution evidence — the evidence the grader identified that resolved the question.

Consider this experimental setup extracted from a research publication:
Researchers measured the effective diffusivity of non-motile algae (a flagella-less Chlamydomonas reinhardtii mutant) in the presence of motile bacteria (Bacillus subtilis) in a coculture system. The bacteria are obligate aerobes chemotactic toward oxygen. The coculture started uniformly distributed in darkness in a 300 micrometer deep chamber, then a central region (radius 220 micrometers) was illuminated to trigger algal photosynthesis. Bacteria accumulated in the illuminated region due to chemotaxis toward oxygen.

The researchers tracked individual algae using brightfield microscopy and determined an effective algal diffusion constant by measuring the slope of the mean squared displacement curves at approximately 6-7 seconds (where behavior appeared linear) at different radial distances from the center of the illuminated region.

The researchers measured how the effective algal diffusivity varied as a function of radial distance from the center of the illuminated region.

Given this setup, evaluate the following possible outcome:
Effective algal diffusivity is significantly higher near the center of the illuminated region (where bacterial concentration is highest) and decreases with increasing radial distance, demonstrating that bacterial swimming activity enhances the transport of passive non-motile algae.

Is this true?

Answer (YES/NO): YES